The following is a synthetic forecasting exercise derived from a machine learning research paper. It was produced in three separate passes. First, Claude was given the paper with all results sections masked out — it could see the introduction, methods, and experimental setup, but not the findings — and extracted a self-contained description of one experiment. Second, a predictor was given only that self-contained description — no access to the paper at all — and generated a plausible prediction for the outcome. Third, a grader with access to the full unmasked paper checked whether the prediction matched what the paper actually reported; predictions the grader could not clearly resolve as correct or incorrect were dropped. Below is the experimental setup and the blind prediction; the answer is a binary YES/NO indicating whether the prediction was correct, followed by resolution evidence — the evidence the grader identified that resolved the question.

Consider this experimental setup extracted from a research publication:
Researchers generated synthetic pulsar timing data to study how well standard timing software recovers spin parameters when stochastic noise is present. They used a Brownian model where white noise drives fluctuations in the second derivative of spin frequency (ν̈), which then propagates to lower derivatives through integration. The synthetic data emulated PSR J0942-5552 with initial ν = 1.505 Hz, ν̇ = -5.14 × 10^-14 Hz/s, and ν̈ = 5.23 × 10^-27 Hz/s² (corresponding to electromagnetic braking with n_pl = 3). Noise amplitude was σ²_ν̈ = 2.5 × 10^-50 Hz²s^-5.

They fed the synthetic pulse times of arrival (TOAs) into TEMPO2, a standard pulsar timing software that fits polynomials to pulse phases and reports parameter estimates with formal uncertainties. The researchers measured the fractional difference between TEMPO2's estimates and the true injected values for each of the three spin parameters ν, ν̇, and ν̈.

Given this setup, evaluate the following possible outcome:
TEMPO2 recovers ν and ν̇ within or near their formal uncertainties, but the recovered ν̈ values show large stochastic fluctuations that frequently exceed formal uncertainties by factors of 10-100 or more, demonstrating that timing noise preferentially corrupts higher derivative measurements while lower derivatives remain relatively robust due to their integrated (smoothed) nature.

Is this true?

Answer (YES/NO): NO